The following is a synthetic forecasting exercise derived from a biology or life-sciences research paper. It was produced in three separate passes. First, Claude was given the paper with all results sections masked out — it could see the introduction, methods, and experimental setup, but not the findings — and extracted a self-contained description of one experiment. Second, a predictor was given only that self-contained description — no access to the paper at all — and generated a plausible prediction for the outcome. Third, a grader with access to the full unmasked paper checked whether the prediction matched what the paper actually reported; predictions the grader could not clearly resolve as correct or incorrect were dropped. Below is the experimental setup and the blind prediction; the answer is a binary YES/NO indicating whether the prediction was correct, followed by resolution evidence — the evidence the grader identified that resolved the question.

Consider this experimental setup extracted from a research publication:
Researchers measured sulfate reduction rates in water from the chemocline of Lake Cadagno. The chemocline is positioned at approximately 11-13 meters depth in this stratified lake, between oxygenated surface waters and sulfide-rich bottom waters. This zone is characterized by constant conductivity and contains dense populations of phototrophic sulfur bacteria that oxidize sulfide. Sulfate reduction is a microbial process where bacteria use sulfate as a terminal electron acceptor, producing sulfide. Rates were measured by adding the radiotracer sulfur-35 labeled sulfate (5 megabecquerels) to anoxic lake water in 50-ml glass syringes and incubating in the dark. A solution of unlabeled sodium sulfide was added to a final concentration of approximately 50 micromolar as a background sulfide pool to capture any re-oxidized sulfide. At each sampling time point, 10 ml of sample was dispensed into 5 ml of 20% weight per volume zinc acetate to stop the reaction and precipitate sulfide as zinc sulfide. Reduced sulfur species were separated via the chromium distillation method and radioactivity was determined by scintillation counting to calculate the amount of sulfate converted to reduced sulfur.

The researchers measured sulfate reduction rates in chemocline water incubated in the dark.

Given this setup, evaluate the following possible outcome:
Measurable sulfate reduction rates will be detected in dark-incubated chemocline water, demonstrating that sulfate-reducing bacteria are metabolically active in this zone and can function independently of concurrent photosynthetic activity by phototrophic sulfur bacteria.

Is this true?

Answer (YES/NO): NO